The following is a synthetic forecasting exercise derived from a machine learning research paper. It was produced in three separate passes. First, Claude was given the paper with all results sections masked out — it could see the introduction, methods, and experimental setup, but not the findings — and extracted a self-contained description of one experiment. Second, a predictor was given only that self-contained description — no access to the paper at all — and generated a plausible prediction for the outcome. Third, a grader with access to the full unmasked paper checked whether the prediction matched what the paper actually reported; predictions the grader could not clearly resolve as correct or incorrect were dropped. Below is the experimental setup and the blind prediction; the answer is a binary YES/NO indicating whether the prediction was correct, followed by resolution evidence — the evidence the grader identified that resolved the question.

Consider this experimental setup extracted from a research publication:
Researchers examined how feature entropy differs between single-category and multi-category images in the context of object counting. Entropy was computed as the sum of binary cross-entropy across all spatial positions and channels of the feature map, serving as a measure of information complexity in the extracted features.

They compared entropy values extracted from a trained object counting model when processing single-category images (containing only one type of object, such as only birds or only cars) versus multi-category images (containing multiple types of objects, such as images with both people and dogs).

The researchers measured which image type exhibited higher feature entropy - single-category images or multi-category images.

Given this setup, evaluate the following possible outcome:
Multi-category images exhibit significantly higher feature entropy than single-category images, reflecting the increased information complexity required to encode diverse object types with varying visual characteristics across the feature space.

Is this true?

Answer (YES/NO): YES